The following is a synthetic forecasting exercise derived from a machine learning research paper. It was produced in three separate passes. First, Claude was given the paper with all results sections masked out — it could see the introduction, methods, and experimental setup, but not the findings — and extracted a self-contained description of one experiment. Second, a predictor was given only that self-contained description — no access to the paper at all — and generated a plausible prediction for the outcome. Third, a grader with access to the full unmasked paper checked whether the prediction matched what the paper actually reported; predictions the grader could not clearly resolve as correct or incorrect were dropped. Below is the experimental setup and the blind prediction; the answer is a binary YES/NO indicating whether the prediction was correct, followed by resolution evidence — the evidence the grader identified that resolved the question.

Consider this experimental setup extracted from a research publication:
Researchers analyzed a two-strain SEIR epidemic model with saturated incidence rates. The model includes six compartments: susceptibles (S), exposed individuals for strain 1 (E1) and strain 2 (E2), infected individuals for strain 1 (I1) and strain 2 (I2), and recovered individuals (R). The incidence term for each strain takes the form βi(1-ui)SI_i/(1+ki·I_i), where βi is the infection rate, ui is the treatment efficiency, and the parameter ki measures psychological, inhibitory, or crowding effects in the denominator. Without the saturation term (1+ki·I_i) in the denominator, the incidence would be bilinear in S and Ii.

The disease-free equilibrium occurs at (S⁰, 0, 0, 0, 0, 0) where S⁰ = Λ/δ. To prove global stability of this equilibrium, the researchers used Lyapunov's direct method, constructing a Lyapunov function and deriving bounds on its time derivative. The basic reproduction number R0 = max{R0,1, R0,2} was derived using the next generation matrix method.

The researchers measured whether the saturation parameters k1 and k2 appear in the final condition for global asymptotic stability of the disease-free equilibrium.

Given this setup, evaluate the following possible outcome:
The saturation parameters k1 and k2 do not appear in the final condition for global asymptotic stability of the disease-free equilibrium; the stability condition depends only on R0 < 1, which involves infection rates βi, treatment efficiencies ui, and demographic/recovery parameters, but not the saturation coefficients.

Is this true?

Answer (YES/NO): YES